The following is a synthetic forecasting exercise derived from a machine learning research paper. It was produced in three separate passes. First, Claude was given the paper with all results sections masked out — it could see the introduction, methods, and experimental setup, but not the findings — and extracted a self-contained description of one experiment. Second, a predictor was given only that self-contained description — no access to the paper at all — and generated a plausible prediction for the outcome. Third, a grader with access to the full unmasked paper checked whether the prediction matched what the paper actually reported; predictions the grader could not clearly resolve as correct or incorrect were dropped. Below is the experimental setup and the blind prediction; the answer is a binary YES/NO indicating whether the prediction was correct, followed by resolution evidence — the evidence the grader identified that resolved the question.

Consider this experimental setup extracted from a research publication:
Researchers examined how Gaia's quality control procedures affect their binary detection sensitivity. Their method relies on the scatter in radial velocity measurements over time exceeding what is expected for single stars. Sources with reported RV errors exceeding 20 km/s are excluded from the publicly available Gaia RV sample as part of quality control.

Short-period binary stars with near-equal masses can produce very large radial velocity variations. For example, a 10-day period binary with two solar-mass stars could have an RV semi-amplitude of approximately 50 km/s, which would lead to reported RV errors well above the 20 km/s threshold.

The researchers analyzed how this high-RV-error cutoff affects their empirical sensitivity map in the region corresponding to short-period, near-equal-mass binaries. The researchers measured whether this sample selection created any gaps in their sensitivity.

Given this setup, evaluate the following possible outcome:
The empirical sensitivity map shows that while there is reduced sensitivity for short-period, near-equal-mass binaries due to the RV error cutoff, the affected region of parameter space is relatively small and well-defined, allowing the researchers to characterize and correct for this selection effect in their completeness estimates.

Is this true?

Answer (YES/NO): NO